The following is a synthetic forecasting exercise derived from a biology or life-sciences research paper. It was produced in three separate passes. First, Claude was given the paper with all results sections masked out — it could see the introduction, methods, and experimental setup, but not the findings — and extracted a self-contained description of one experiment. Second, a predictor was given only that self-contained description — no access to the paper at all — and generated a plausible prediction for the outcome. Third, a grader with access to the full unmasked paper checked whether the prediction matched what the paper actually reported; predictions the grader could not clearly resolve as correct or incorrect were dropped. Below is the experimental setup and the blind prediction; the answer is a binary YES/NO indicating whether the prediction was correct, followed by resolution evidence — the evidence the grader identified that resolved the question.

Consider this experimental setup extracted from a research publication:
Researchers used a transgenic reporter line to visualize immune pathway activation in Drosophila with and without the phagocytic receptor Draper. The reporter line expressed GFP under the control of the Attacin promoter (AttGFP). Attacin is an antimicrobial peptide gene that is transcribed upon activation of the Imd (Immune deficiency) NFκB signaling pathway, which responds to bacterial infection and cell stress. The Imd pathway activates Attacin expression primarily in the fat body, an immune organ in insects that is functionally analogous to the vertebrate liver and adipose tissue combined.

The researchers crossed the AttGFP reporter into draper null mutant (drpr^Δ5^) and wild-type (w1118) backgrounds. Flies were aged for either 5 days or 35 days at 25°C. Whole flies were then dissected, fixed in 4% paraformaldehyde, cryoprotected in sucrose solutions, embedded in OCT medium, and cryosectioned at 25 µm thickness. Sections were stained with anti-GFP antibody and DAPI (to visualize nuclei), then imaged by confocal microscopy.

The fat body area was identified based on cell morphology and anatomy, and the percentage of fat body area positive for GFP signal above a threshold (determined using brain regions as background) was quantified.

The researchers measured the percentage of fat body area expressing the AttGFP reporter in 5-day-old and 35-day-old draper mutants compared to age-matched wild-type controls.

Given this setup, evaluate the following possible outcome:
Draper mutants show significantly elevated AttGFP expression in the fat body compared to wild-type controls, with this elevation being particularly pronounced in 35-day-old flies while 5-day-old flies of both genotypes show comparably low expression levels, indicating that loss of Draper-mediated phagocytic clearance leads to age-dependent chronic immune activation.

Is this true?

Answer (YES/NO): YES